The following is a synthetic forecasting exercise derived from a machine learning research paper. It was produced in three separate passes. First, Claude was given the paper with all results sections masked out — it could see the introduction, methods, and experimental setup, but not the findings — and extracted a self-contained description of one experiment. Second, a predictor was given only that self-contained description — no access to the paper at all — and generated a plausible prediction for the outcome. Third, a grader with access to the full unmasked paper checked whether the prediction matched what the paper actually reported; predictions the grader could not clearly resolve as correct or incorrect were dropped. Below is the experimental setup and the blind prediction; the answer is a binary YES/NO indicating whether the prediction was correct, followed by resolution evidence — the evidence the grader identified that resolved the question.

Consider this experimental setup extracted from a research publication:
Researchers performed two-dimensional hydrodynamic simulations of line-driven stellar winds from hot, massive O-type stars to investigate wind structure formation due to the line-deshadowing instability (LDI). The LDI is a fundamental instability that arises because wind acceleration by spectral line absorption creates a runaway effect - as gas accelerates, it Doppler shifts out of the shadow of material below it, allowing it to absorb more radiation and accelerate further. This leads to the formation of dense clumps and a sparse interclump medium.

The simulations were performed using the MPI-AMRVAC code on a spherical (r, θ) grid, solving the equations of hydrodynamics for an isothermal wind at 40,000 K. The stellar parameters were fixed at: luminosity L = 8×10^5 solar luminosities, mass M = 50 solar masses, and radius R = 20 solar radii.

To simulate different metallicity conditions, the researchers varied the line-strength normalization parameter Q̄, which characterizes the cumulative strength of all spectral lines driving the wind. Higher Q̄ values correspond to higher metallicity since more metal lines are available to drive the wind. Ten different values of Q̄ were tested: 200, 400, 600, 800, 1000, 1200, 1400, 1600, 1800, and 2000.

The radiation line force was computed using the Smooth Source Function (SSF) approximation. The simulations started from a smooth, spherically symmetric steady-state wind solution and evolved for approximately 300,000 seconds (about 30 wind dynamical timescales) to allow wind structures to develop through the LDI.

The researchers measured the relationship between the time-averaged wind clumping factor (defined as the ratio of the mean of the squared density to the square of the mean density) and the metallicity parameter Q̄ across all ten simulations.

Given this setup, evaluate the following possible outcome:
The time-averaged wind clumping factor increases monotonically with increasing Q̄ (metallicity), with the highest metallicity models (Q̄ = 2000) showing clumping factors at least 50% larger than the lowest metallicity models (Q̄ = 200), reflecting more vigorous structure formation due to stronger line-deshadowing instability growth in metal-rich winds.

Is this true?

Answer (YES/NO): NO